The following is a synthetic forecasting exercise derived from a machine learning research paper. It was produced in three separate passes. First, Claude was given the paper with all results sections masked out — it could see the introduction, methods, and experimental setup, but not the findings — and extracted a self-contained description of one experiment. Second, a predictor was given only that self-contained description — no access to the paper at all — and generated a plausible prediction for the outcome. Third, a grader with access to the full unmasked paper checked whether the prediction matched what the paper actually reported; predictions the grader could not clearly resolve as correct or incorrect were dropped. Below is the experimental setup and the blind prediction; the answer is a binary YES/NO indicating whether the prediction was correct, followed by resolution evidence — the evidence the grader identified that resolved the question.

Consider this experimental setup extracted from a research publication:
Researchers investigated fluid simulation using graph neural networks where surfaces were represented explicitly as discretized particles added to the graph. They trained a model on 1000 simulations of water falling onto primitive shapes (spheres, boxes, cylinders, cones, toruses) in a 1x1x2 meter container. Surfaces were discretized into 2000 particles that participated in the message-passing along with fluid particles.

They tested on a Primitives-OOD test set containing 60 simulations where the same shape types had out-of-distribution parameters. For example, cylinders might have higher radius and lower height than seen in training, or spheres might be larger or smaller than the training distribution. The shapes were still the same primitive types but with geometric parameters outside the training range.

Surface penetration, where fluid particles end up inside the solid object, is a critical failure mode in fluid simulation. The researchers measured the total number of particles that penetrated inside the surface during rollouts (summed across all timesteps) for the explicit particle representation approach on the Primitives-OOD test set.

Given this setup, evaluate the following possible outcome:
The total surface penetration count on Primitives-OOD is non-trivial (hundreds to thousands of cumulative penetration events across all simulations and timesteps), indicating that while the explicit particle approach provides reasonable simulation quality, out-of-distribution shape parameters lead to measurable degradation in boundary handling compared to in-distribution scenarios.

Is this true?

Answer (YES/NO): NO